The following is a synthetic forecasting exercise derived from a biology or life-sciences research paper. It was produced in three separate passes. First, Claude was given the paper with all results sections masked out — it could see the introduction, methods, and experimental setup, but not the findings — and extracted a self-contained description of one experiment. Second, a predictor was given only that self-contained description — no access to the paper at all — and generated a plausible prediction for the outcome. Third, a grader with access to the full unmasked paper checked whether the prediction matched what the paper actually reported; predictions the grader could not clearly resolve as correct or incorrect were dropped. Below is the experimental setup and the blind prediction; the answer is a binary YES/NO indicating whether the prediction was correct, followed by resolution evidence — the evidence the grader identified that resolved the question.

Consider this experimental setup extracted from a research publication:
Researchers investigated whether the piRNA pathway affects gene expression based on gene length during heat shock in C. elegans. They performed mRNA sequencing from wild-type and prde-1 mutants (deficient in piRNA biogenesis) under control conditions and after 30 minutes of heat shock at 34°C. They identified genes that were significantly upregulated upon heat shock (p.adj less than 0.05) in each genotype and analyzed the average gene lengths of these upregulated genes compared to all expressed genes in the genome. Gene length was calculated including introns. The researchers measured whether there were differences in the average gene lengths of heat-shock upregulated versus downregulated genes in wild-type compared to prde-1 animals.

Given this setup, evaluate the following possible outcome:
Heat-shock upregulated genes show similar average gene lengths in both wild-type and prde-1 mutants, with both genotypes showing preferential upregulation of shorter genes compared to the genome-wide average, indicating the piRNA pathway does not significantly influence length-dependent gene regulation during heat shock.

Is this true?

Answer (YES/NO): NO